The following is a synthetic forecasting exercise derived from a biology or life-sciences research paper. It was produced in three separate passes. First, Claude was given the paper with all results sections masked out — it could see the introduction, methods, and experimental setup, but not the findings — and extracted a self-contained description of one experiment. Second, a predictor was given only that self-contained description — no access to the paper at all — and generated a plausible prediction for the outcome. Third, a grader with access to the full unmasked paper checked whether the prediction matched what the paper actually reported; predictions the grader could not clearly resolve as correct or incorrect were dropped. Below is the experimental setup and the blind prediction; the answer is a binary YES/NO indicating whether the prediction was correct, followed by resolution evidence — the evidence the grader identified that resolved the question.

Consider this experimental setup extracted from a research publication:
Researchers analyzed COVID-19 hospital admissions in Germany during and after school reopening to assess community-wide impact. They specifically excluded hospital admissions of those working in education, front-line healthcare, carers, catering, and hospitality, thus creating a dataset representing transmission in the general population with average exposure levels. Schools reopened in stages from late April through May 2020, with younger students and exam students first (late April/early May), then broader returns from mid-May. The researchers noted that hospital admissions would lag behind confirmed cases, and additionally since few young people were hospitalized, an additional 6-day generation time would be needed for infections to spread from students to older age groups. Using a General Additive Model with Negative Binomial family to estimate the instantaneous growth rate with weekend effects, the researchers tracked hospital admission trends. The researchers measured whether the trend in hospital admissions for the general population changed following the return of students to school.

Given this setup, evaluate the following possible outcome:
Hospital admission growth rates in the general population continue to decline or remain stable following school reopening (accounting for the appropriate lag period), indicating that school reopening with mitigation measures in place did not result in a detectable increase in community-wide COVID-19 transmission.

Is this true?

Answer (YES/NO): YES